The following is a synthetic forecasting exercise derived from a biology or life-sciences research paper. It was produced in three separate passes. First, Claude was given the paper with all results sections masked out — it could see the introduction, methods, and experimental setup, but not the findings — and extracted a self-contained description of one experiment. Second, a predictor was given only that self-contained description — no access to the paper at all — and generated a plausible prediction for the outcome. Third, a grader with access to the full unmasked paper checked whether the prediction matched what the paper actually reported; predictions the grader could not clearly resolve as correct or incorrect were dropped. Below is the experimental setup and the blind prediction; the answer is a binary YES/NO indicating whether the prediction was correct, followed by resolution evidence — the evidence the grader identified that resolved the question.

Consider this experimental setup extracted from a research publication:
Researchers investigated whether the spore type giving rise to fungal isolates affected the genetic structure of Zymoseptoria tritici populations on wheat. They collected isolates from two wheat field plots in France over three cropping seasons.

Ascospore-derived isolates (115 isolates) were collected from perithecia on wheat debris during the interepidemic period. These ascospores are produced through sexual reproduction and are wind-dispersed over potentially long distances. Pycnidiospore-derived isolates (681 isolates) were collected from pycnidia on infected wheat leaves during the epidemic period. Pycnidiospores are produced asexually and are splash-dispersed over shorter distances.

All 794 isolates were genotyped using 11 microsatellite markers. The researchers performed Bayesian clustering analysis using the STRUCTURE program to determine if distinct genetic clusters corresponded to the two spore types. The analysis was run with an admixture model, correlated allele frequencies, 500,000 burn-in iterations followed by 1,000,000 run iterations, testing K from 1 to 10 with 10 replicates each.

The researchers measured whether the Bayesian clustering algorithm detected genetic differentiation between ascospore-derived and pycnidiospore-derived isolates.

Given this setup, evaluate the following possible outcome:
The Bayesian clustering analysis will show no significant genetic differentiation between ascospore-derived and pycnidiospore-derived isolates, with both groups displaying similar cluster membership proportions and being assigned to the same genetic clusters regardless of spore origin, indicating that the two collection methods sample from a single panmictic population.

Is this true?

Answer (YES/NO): YES